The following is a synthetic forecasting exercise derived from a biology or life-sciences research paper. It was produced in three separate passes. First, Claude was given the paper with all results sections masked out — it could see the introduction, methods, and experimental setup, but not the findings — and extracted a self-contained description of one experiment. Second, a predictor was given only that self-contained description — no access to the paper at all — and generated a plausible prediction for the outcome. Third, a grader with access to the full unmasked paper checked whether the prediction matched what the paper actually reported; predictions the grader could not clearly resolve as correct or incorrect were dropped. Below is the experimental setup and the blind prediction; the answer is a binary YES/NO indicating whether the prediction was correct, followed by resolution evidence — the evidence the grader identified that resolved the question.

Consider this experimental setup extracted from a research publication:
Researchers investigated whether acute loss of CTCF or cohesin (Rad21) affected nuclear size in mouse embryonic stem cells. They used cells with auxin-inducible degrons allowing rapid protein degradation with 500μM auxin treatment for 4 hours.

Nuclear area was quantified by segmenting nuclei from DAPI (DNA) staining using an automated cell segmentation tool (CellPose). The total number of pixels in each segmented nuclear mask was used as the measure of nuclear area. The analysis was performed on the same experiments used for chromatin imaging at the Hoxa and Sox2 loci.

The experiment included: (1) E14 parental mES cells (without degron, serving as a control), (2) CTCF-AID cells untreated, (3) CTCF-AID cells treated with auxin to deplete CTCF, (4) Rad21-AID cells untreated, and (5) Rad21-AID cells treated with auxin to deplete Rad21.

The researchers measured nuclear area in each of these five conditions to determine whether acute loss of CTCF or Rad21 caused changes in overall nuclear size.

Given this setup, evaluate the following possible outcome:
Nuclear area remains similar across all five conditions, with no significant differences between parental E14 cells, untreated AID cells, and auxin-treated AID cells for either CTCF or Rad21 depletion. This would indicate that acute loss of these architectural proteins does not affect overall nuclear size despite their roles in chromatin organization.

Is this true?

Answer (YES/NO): YES